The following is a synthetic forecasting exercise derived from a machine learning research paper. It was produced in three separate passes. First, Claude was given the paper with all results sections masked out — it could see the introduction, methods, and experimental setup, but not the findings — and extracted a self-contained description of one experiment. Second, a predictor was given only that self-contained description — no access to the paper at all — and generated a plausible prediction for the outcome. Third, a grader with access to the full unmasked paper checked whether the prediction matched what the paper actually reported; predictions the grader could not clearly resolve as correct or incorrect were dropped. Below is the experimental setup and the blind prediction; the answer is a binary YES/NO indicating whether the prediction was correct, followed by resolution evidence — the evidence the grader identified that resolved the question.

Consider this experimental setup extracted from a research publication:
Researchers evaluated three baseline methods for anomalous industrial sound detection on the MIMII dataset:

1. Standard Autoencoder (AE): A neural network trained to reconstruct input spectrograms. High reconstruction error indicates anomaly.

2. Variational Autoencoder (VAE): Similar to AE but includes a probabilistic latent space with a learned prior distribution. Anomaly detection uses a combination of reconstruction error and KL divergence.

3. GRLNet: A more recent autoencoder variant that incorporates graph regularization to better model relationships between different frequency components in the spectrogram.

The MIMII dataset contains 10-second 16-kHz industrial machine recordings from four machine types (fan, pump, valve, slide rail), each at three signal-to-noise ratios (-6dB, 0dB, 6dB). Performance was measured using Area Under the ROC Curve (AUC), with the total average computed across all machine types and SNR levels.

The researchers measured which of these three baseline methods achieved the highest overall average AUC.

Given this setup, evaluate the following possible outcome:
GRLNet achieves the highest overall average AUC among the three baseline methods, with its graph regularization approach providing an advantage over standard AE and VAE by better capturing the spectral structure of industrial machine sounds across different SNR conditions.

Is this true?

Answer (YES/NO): YES